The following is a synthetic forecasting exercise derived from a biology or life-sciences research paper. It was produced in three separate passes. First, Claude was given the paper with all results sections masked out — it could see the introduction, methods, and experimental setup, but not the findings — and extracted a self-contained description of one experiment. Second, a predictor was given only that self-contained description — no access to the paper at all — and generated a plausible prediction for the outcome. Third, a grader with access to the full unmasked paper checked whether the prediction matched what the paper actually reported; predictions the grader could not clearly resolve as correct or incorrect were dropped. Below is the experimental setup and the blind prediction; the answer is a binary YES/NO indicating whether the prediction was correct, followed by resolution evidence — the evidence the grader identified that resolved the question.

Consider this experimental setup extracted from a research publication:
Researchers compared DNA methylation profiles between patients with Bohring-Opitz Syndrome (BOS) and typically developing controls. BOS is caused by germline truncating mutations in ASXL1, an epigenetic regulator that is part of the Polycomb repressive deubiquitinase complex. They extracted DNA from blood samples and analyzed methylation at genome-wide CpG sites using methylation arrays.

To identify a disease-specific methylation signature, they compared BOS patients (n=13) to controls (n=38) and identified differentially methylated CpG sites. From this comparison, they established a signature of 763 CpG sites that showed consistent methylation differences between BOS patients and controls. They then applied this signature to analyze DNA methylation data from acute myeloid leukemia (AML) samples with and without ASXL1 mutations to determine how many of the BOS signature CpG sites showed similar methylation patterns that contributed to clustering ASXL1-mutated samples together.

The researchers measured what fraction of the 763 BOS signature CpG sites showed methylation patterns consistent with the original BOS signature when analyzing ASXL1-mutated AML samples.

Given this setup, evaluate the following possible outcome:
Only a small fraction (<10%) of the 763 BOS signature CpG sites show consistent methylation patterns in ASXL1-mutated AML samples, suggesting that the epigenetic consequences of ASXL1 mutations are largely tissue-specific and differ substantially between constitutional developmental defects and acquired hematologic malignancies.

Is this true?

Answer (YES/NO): NO